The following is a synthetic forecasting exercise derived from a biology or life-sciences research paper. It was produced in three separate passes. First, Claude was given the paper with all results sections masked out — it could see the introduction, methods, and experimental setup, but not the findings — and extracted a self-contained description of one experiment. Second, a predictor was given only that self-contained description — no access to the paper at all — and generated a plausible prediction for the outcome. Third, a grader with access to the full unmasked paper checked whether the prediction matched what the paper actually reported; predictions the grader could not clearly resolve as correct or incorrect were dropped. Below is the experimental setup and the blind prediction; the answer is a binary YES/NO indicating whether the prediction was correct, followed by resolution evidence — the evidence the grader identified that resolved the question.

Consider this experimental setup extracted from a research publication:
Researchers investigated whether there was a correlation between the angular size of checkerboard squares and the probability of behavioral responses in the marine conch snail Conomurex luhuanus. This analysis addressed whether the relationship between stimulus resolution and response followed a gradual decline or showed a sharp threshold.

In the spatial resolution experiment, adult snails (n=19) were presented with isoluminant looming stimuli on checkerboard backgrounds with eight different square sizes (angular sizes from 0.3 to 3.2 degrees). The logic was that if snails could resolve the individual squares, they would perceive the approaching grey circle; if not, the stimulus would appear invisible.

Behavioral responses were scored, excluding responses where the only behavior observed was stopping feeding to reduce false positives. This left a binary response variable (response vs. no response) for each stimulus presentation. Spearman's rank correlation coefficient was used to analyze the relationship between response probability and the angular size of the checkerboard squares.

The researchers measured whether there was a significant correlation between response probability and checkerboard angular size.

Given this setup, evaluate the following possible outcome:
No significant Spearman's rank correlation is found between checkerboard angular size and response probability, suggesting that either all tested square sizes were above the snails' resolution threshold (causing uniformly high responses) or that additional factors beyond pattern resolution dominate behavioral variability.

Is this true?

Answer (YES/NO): NO